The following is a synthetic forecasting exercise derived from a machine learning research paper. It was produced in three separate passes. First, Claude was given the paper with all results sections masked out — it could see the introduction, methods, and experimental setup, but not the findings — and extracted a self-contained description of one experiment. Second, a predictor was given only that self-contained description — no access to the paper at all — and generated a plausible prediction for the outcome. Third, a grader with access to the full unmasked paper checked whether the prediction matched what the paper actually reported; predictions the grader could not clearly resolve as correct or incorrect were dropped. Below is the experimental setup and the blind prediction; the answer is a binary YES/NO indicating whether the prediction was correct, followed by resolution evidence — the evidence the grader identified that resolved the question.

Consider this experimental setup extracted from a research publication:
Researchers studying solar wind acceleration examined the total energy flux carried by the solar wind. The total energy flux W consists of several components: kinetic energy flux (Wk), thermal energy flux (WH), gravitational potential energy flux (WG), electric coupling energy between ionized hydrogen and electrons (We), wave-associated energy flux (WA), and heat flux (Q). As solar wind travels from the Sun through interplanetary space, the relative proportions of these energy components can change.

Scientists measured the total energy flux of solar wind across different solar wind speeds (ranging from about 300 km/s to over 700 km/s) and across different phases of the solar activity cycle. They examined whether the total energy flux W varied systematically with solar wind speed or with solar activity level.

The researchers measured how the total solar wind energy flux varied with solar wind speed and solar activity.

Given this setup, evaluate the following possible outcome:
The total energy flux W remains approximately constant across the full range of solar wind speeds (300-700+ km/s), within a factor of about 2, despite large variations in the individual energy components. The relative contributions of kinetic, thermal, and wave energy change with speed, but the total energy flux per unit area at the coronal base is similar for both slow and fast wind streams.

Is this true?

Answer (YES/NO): YES